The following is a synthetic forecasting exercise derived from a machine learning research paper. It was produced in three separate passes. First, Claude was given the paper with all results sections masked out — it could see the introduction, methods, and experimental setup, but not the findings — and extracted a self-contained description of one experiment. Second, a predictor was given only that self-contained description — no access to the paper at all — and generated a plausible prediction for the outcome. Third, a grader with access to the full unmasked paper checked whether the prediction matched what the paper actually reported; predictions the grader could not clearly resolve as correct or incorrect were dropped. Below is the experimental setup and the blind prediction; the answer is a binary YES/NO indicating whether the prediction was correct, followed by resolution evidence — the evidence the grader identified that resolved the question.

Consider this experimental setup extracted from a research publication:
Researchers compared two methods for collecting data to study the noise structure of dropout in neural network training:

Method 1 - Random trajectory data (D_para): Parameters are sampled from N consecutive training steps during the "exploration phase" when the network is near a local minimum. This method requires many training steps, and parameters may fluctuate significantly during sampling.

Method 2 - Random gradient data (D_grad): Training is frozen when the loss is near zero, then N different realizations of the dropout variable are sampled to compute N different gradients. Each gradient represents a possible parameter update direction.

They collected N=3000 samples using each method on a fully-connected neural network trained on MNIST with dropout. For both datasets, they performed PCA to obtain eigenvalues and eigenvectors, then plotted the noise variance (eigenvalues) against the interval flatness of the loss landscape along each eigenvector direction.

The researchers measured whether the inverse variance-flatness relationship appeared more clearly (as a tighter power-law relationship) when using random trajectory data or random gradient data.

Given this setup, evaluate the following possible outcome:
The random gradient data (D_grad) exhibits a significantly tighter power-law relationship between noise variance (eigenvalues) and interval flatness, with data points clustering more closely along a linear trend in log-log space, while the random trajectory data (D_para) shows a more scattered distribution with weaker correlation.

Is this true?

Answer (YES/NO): YES